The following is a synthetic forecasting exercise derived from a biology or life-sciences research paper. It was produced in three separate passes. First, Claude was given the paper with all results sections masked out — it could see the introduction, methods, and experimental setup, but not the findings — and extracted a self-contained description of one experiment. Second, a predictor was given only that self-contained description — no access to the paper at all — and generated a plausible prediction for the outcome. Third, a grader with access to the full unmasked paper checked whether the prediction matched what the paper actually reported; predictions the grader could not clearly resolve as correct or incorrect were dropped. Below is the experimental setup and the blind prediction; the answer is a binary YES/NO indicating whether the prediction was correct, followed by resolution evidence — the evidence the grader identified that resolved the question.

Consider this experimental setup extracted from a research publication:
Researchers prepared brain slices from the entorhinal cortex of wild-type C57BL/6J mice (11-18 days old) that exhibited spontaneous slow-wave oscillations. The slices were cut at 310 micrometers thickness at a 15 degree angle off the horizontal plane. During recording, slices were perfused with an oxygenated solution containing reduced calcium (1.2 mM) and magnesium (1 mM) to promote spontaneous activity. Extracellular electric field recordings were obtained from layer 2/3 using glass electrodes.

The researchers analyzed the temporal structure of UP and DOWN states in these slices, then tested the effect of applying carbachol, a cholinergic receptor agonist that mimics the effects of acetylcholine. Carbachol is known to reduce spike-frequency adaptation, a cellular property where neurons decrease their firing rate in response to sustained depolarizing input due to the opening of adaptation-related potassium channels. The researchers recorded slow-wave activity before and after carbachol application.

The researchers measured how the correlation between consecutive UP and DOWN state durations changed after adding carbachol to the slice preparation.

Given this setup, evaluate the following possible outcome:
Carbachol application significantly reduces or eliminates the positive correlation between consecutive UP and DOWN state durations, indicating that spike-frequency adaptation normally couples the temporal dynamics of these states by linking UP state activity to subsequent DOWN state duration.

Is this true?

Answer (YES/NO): NO